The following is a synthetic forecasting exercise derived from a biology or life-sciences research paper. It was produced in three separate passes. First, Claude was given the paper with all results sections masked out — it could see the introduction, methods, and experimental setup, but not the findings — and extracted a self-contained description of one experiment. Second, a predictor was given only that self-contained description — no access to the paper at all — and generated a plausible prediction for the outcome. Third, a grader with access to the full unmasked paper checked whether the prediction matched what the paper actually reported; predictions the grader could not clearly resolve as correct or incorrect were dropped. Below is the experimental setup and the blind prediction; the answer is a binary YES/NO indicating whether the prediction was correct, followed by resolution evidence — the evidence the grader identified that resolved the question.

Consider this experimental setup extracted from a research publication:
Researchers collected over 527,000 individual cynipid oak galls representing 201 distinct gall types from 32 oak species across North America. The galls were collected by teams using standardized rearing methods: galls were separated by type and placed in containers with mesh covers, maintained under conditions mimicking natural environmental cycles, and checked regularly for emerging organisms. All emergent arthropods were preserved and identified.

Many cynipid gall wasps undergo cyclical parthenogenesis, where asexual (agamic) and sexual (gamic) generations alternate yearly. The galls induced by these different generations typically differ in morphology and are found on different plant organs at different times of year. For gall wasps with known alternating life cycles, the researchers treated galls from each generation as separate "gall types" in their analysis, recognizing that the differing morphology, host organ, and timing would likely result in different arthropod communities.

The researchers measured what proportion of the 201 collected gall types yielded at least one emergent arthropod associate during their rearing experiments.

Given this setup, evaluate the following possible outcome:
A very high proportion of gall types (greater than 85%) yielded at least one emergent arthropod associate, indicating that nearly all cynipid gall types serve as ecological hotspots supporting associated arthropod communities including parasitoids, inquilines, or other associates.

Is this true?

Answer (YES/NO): NO